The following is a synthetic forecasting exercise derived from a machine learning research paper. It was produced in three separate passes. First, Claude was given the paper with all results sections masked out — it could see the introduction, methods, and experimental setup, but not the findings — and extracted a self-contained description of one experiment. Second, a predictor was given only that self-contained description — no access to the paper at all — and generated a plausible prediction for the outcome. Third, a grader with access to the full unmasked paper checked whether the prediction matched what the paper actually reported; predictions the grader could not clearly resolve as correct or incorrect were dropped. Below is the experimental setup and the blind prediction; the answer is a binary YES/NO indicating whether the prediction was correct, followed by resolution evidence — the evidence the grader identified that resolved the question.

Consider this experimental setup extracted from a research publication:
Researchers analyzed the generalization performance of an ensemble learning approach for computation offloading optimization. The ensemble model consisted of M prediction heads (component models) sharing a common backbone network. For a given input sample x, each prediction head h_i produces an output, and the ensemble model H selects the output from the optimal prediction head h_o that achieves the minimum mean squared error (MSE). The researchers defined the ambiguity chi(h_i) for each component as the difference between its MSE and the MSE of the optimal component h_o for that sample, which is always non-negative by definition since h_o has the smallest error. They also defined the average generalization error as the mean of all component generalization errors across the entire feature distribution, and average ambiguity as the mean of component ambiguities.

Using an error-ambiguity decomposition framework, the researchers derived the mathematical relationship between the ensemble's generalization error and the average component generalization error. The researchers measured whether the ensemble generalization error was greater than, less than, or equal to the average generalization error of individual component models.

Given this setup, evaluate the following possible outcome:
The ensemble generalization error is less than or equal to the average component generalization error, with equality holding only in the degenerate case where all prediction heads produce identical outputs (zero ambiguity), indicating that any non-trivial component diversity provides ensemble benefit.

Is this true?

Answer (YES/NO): NO